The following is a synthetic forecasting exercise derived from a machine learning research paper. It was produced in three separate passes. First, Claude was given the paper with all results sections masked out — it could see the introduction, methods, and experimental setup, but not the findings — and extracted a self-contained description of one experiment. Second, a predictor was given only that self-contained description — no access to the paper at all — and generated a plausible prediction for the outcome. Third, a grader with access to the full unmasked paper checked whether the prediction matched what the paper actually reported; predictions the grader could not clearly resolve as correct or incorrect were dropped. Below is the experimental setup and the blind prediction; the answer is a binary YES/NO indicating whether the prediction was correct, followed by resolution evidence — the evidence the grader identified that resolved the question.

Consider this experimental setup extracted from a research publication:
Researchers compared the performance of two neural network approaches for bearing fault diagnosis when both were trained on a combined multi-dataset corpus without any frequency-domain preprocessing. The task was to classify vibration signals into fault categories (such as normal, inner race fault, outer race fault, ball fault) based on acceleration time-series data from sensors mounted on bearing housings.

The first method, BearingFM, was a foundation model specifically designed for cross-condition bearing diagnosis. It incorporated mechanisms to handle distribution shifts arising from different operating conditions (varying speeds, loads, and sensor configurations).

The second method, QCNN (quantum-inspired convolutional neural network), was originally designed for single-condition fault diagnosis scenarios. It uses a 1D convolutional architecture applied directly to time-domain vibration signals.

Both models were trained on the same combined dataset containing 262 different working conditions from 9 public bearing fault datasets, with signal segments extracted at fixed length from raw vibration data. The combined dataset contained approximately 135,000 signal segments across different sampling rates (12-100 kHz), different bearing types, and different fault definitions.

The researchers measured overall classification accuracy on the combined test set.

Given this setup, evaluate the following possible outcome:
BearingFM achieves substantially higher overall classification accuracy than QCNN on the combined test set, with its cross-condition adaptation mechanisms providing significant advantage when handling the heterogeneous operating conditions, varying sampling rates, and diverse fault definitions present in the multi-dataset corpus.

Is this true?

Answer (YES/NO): YES